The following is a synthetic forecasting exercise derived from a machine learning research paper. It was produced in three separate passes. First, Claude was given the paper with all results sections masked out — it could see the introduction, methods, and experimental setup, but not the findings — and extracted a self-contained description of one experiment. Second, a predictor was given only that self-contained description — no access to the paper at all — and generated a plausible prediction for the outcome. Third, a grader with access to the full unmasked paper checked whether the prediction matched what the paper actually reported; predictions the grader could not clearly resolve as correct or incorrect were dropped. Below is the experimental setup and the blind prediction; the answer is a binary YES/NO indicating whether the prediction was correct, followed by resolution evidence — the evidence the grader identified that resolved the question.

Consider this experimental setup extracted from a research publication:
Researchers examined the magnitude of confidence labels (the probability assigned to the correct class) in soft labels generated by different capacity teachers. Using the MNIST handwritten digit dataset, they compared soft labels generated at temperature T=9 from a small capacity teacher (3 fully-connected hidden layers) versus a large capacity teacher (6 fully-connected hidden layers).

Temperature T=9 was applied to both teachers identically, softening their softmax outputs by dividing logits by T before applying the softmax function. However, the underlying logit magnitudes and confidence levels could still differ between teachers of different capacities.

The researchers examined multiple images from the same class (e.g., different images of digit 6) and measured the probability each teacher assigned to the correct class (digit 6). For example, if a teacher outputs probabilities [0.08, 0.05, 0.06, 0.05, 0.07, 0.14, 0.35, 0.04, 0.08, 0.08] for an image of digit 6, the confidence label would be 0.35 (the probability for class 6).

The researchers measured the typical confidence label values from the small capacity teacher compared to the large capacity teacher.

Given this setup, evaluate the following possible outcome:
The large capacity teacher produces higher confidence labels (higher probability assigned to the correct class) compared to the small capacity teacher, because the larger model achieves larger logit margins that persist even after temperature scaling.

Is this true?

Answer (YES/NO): YES